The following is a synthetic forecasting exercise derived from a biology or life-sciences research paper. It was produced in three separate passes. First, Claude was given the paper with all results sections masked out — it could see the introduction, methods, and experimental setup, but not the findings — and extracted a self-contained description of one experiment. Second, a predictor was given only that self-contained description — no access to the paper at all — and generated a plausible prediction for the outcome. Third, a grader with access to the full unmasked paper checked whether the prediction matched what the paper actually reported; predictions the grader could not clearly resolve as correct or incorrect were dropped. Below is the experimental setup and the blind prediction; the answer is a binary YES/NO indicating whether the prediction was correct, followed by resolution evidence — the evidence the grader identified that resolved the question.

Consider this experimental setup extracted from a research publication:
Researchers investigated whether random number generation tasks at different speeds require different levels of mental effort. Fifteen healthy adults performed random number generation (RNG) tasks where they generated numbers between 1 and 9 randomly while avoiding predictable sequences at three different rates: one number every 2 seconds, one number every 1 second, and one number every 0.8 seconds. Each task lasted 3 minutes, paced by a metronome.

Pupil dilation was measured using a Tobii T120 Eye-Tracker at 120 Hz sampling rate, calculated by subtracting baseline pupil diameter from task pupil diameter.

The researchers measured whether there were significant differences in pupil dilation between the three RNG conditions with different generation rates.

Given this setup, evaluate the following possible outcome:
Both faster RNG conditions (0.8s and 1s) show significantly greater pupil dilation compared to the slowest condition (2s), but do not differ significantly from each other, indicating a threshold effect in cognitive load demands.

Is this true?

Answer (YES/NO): NO